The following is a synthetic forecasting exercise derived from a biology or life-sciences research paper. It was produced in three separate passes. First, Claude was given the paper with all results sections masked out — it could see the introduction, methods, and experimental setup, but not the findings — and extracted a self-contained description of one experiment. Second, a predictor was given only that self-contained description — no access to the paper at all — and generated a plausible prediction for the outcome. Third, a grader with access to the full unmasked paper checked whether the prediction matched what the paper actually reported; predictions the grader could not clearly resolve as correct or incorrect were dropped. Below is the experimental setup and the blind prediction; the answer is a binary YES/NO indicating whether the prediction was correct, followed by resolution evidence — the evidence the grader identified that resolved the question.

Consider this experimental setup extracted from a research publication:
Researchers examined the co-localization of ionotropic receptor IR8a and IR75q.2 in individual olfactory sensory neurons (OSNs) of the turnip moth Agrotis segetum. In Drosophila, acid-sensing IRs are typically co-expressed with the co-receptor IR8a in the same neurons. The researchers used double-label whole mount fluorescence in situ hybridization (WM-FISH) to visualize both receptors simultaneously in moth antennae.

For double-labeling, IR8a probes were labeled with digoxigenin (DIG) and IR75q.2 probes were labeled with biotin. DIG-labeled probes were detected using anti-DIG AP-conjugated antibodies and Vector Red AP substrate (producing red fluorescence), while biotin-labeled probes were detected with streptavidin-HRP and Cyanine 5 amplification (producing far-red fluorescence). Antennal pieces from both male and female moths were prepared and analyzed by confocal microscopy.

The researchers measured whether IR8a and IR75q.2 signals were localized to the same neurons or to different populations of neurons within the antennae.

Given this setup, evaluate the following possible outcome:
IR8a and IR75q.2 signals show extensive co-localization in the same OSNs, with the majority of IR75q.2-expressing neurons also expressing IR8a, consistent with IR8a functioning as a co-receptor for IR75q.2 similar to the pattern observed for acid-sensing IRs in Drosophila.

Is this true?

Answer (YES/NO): YES